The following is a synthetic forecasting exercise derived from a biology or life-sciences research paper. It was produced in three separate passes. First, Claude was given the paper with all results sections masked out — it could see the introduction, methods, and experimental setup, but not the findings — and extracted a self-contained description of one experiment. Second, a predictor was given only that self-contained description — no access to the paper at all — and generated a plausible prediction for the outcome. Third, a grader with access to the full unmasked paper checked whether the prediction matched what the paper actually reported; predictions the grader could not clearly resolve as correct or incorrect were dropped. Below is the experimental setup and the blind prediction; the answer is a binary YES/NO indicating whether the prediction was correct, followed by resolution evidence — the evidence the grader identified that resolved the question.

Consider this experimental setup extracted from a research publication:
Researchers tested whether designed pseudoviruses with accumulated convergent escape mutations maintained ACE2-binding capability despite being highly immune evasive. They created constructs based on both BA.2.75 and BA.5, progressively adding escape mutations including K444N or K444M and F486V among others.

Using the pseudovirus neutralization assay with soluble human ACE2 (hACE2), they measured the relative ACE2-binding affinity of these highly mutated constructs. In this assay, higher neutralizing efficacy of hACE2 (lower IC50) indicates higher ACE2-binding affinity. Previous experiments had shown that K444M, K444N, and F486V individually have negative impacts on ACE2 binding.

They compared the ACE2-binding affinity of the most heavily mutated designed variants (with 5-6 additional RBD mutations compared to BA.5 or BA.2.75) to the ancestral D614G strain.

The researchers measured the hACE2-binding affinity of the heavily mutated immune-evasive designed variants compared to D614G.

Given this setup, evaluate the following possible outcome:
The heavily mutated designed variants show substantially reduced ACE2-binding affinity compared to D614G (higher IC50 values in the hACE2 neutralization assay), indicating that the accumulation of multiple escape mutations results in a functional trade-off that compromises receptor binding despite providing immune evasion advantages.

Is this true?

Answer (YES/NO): NO